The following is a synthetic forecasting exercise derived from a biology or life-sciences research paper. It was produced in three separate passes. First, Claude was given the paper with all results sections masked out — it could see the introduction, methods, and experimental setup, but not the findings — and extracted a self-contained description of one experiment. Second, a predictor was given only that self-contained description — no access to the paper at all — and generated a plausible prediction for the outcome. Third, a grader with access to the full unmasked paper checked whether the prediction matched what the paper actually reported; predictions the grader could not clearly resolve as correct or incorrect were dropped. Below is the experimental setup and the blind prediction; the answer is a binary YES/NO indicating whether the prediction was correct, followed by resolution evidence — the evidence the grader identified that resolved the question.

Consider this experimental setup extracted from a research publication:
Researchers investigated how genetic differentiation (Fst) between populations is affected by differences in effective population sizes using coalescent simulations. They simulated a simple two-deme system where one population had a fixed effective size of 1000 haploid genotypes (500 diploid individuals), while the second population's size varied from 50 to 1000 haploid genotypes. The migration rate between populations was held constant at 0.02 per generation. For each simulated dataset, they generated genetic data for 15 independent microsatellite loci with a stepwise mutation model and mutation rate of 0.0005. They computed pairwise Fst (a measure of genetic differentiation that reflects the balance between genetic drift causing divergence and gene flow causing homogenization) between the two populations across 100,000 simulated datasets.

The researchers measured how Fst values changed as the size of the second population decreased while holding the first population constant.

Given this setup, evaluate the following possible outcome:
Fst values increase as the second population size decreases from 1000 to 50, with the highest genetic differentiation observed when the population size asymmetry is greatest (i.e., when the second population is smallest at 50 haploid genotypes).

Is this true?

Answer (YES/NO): YES